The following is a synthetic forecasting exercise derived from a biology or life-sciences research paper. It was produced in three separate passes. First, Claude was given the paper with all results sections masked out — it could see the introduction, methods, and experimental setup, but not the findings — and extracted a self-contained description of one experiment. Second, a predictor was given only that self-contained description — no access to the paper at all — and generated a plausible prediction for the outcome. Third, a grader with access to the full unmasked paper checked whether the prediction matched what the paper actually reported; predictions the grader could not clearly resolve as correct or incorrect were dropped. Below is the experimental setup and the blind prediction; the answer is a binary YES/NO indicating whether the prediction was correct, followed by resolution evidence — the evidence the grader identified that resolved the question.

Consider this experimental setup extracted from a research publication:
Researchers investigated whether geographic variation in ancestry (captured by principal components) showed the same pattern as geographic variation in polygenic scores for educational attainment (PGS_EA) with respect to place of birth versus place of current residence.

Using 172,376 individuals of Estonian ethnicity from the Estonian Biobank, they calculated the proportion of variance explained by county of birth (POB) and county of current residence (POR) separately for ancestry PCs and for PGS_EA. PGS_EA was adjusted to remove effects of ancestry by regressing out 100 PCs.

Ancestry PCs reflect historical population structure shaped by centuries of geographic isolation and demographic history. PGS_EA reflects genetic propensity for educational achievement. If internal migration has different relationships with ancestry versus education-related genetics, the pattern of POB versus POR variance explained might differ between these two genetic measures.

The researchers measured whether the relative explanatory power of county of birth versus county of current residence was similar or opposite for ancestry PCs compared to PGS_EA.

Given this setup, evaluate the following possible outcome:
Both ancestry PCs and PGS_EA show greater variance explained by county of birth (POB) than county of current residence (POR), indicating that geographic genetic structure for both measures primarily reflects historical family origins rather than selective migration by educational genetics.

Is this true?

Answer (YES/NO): NO